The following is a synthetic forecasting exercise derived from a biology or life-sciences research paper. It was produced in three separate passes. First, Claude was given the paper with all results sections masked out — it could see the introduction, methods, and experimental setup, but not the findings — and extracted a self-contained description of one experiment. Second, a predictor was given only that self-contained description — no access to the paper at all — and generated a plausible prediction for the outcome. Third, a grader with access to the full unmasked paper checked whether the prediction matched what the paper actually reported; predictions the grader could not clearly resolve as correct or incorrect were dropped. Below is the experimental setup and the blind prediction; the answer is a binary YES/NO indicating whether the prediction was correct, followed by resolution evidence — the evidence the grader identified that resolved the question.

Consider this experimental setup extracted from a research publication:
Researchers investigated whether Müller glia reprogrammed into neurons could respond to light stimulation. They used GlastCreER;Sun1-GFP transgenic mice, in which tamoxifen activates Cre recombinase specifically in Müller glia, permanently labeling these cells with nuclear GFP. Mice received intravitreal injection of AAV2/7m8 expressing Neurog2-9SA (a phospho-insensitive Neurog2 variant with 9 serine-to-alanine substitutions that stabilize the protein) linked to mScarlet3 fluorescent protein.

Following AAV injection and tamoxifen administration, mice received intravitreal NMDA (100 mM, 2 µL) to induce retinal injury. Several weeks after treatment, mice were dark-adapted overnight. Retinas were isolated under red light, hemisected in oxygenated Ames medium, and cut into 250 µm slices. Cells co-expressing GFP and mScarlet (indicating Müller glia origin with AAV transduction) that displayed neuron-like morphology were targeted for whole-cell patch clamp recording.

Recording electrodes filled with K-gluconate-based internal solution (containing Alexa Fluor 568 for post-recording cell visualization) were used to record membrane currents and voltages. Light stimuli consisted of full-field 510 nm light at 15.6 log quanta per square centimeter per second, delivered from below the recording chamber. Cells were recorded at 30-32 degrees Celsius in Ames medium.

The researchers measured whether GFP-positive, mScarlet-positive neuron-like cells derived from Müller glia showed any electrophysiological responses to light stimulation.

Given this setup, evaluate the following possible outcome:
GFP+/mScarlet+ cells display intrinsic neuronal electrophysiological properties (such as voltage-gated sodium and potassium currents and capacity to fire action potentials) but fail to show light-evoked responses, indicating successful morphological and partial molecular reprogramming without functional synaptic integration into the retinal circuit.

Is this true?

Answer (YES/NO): NO